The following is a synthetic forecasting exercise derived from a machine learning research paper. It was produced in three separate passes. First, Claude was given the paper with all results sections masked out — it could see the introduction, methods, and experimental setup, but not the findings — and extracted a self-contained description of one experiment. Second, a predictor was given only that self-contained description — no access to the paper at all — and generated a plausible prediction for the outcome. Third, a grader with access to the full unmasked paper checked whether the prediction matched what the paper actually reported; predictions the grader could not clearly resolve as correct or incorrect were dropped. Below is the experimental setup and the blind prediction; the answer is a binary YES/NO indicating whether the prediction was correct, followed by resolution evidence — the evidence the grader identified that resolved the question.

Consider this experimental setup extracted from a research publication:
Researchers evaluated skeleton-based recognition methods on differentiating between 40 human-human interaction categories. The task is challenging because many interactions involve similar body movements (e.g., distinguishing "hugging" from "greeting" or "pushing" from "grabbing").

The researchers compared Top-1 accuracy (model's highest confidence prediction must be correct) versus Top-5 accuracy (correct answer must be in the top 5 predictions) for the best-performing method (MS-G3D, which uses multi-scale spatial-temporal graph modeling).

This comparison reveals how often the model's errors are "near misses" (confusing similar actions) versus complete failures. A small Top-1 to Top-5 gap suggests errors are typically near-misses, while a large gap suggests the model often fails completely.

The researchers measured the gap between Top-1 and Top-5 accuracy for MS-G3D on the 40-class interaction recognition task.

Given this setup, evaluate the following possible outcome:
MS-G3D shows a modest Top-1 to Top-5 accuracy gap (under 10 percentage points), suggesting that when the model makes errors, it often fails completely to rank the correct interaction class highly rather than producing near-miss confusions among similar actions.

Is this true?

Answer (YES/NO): NO